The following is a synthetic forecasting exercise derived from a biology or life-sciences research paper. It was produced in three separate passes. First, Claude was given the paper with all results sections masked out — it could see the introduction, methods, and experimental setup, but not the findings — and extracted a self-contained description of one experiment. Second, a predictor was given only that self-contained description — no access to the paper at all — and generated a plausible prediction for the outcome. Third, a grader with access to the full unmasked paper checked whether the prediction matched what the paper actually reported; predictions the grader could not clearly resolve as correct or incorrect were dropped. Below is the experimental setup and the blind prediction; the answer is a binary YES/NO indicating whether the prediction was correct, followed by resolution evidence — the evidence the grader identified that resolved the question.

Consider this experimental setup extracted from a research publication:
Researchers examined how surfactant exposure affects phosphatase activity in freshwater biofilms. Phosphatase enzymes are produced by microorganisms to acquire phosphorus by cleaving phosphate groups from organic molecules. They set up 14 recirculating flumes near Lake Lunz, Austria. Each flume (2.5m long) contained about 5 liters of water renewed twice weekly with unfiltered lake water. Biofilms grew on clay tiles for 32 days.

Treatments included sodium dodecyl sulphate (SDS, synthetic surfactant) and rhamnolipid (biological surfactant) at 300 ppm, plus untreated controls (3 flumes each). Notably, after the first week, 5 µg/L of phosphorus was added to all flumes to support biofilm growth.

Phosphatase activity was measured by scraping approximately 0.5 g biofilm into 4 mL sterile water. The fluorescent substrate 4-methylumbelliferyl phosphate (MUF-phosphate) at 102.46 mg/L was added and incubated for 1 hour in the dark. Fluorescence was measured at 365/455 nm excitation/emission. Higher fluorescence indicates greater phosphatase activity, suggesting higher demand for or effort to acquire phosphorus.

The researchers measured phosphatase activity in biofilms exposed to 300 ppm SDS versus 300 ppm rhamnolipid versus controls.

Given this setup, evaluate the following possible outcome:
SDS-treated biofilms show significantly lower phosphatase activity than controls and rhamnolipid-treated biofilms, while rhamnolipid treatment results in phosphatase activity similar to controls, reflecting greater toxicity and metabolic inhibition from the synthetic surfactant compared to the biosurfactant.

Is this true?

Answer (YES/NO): NO